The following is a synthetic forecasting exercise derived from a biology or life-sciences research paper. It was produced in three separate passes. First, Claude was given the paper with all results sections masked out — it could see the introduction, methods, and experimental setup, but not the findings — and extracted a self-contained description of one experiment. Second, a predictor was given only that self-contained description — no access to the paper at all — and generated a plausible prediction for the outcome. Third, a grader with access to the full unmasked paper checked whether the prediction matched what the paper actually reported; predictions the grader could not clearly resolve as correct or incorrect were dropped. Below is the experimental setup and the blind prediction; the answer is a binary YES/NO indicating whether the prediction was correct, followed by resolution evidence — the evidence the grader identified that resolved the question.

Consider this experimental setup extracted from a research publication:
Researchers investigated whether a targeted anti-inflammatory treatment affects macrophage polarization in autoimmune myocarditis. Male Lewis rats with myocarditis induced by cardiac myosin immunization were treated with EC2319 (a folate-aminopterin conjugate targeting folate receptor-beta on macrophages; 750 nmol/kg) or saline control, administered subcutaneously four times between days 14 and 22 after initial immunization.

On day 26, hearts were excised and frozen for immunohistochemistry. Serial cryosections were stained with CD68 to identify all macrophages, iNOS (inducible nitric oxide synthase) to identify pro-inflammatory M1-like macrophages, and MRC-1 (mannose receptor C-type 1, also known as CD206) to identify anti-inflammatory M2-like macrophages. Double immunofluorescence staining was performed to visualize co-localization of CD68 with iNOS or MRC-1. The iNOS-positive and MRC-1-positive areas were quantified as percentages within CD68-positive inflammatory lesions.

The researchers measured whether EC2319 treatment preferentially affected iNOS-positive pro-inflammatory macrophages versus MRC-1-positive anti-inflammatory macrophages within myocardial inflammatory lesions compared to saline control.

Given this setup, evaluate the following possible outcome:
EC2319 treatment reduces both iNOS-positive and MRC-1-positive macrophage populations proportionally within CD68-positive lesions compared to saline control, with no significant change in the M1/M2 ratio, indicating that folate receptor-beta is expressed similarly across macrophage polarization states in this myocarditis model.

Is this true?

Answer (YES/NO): NO